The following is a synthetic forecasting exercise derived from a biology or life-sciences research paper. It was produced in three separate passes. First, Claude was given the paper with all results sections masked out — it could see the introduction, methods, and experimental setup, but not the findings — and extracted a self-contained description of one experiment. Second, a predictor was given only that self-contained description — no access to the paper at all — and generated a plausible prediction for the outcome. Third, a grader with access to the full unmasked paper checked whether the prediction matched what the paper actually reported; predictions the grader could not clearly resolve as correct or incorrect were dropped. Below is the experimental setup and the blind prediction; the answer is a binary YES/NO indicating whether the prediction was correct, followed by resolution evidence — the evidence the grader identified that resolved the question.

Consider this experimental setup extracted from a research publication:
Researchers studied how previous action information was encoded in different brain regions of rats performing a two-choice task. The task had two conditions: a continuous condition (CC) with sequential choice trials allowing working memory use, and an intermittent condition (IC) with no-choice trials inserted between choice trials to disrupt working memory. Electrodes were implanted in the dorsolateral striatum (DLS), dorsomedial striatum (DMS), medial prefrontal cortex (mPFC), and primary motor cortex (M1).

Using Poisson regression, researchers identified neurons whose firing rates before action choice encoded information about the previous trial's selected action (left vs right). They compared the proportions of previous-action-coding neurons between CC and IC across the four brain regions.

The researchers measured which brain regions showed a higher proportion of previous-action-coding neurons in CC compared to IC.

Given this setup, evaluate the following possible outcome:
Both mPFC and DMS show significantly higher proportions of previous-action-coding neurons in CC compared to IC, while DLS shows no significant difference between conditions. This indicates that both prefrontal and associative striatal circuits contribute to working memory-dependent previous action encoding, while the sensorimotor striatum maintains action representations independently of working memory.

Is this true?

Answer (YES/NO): NO